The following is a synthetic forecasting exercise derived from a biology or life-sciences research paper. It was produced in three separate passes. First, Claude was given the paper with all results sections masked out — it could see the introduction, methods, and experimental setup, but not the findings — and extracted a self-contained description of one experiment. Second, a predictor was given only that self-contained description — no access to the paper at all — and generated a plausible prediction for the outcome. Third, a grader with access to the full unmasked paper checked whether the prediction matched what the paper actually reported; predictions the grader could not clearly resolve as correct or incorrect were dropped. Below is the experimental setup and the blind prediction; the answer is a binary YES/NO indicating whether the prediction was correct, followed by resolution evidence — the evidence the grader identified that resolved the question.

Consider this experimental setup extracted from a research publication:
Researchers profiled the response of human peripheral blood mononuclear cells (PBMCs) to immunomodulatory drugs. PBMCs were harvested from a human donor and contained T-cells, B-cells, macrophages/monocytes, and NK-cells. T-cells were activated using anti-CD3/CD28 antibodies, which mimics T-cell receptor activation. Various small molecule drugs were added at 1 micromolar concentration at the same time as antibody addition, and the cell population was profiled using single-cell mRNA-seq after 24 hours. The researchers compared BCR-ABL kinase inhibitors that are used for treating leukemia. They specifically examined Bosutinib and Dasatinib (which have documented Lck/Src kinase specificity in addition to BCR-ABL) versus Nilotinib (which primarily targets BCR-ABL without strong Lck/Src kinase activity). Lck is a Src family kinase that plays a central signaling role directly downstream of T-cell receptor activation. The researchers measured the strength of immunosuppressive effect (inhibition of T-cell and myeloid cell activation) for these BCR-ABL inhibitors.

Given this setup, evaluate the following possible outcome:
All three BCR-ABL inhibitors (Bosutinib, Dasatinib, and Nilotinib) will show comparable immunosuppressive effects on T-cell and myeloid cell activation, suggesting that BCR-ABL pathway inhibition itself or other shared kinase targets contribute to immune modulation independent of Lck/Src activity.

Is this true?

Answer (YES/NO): NO